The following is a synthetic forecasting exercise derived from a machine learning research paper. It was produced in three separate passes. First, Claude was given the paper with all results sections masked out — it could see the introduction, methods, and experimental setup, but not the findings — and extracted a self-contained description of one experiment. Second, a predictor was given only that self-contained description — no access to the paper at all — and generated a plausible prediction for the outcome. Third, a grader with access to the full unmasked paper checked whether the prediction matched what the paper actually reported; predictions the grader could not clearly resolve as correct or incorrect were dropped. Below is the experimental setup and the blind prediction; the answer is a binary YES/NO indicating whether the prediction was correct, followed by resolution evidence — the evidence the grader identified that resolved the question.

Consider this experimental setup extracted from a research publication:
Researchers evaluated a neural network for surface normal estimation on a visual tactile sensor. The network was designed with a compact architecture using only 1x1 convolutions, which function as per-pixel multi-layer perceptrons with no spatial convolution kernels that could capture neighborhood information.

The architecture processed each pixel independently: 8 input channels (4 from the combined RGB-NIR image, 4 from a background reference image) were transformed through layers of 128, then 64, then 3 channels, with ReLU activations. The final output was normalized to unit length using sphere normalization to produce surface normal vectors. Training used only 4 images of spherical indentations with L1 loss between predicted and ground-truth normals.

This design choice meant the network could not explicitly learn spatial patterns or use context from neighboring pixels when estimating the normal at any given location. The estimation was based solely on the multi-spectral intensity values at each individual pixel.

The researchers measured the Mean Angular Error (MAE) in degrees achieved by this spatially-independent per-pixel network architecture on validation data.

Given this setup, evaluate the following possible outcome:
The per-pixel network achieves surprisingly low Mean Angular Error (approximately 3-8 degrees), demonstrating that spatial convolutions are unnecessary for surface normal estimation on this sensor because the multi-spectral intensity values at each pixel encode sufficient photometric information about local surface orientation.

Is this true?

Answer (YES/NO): YES